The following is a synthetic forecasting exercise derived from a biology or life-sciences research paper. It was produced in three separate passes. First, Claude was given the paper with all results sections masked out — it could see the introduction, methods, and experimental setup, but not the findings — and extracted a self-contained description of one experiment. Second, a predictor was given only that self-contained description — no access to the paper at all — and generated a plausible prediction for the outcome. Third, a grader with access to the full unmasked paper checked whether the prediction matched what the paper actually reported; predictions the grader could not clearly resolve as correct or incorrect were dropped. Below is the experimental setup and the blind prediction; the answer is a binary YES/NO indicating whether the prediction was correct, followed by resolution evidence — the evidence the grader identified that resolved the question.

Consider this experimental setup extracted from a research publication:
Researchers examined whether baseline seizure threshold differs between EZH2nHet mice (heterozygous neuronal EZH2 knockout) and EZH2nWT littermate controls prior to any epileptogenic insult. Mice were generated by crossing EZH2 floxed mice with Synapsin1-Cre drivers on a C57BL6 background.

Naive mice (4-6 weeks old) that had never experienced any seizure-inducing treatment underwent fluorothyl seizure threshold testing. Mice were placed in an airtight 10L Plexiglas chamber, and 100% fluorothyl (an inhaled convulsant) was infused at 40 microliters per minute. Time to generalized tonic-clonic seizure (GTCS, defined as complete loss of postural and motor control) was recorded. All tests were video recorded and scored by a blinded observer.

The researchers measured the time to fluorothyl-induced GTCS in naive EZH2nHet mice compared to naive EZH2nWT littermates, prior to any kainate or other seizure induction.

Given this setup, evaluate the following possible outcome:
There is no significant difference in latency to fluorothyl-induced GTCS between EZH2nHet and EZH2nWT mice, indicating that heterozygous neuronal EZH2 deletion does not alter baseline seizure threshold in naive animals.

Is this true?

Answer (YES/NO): YES